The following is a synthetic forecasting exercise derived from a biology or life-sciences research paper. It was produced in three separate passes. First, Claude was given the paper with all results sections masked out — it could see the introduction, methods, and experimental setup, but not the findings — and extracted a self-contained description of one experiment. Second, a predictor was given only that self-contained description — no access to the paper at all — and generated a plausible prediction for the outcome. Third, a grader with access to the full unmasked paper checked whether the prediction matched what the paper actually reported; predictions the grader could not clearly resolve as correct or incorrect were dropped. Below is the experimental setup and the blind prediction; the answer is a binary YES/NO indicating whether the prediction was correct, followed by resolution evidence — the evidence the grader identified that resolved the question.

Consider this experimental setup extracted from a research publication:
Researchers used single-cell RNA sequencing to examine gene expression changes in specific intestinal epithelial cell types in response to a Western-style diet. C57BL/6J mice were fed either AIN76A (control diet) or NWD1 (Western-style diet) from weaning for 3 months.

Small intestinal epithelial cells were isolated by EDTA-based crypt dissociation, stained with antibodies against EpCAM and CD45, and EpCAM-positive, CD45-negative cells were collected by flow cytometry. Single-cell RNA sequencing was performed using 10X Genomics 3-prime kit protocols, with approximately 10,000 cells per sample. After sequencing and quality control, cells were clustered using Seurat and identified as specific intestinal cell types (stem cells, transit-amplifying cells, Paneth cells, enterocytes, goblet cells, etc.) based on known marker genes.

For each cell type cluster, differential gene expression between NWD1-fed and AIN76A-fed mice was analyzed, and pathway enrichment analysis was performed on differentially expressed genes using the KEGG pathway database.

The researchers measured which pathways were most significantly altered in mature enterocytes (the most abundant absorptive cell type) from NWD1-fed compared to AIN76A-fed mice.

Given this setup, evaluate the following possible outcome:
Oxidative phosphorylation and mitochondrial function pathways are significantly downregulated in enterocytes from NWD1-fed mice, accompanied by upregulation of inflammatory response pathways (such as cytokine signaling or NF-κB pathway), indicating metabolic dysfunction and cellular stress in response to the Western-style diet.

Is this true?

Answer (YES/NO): NO